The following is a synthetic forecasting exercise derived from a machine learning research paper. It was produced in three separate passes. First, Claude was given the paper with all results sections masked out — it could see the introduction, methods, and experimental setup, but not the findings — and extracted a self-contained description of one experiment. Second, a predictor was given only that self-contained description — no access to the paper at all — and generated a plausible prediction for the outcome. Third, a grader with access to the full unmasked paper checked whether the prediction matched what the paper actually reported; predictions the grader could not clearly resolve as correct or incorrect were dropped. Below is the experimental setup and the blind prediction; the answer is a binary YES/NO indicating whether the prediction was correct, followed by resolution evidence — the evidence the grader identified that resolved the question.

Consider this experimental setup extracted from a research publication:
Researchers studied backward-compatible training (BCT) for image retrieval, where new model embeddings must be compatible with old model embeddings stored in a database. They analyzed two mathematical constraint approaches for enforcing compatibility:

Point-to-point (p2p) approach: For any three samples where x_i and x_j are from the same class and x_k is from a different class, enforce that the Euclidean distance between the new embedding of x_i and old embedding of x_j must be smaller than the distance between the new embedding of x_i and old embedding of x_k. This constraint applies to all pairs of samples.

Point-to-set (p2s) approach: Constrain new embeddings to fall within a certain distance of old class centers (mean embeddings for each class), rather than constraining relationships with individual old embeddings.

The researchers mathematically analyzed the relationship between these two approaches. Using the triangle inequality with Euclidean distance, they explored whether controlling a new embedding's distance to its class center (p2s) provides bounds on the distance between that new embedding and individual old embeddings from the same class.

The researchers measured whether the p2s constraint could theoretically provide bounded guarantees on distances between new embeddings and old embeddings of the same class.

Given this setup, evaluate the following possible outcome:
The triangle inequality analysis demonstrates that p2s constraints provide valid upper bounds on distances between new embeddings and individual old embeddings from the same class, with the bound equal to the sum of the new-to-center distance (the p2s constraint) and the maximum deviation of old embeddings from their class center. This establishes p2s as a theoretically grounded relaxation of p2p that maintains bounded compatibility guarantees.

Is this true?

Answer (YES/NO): NO